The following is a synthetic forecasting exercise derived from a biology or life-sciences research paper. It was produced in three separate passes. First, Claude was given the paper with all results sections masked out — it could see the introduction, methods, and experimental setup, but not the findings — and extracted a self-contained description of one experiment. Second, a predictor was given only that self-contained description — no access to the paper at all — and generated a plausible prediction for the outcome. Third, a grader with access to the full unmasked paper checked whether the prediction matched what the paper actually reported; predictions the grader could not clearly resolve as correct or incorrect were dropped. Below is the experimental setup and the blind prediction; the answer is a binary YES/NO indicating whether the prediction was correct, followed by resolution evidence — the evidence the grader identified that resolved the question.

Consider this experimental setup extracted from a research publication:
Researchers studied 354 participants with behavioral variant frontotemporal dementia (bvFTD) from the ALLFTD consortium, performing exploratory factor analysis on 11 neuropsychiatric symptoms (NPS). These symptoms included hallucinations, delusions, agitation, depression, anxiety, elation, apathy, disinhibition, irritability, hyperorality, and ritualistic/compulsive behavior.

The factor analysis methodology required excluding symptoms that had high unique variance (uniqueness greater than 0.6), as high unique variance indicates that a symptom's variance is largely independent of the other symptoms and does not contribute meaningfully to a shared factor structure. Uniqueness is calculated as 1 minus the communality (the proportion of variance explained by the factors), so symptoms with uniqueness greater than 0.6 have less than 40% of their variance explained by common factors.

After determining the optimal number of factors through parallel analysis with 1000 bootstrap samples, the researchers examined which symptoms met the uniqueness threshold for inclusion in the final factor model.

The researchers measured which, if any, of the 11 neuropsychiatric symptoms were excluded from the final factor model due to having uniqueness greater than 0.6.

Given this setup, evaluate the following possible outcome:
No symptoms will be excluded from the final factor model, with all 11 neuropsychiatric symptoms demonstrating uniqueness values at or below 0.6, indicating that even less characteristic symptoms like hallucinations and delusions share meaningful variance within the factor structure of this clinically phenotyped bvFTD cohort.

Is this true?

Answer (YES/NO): NO